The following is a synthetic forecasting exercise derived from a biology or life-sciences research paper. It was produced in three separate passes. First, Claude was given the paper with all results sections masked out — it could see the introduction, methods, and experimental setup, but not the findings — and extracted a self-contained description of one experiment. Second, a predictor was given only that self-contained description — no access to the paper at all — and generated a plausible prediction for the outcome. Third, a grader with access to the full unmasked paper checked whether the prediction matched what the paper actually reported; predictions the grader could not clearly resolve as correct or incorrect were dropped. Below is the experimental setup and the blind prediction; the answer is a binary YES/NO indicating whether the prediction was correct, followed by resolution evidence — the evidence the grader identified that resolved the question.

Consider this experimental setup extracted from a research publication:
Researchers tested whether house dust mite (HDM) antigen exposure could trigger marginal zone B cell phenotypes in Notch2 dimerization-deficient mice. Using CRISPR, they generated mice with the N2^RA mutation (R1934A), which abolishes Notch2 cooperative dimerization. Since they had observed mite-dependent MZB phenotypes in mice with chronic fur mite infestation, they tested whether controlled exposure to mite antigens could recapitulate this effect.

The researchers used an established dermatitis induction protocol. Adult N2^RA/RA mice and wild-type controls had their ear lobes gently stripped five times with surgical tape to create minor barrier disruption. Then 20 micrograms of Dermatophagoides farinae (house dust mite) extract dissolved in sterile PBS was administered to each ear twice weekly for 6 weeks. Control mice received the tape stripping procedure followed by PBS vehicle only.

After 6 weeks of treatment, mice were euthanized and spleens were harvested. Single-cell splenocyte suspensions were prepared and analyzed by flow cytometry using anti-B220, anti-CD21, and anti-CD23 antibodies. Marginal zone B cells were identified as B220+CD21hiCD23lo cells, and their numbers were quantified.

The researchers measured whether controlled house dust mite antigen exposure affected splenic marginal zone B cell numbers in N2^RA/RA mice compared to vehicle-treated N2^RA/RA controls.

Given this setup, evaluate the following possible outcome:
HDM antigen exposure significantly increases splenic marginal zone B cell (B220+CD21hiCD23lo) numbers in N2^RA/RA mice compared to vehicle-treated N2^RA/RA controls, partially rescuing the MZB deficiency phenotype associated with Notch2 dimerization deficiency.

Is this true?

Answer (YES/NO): NO